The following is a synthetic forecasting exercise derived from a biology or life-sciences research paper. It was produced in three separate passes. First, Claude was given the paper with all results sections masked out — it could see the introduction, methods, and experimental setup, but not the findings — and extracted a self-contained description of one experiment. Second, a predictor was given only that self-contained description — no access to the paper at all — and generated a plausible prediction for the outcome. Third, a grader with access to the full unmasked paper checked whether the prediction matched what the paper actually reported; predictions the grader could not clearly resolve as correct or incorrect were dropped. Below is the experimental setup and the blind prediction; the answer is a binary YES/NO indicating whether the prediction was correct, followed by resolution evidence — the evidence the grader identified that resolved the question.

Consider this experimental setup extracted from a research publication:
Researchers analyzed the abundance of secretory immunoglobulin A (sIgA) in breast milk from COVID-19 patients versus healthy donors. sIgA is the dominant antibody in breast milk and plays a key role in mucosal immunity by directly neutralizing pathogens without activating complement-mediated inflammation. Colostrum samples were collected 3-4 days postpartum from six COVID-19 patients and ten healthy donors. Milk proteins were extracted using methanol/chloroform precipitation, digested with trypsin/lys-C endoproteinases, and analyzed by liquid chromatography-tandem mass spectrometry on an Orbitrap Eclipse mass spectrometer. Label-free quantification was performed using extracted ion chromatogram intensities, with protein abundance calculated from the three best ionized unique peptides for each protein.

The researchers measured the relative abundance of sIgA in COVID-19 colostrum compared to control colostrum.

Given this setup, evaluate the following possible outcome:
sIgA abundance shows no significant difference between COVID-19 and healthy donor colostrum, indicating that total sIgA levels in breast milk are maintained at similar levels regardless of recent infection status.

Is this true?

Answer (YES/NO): NO